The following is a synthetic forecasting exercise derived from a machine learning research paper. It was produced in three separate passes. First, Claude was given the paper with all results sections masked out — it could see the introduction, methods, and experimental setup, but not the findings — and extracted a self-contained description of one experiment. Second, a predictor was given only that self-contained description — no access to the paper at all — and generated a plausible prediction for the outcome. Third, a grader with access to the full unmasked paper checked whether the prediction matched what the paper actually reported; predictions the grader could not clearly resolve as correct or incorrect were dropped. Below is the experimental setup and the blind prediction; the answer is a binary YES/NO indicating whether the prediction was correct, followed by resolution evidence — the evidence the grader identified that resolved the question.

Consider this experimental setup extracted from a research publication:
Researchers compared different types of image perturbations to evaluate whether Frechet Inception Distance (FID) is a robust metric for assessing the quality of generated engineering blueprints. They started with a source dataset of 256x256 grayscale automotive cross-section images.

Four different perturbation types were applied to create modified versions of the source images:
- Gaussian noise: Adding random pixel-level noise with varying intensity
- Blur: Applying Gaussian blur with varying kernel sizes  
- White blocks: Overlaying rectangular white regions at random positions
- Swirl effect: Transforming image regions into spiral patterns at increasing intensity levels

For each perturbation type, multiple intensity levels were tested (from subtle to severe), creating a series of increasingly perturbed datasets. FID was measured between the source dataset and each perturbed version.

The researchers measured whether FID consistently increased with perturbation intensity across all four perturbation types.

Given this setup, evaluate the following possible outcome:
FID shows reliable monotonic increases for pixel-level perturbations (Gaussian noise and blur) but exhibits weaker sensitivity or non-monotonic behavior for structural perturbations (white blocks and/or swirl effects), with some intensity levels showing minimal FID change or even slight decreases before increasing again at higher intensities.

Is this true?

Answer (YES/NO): NO